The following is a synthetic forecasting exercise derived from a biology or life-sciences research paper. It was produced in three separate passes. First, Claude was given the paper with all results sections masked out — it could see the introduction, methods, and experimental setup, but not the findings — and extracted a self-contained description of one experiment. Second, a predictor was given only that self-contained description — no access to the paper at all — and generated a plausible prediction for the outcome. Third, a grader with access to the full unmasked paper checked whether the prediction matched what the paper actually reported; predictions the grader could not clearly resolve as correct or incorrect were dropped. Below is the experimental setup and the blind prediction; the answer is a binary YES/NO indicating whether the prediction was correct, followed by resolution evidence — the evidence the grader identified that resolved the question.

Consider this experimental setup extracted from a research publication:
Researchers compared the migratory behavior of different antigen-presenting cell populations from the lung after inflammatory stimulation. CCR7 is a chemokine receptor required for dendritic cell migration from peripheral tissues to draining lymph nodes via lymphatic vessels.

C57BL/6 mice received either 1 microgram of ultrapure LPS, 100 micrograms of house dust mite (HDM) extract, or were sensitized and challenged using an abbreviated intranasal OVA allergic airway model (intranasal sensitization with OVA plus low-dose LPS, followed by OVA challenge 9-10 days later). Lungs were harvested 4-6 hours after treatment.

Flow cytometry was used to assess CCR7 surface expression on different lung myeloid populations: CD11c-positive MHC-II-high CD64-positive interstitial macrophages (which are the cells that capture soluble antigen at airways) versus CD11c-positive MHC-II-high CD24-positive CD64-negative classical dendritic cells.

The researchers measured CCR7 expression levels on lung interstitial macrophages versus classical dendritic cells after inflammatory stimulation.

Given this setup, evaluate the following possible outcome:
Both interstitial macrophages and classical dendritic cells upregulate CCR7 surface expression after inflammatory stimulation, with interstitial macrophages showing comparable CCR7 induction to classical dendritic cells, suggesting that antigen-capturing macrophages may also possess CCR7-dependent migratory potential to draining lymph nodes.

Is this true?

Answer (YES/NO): NO